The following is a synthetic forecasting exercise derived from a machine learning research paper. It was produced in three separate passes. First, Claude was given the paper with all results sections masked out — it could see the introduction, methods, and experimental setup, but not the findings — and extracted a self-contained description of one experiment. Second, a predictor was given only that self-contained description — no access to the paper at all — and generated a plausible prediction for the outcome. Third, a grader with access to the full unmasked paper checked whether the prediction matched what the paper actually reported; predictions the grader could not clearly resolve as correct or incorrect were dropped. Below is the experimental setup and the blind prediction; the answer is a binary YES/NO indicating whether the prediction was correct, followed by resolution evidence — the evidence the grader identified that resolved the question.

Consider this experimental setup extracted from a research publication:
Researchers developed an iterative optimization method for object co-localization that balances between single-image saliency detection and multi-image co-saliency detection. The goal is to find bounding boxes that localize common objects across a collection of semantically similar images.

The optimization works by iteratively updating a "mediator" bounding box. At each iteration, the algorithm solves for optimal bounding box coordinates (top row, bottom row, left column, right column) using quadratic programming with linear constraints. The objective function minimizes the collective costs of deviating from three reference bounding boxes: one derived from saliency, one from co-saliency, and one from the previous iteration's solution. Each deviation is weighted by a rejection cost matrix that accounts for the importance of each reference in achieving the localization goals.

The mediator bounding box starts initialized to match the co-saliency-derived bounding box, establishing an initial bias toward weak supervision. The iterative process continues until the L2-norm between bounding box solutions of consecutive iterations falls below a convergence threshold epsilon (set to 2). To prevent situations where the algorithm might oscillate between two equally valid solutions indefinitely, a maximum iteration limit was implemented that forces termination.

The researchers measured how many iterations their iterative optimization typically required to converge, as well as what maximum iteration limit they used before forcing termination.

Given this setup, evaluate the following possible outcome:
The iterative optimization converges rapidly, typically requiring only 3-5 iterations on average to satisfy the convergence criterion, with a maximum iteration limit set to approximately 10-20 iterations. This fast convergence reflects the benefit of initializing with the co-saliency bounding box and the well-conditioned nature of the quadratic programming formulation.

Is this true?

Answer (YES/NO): NO